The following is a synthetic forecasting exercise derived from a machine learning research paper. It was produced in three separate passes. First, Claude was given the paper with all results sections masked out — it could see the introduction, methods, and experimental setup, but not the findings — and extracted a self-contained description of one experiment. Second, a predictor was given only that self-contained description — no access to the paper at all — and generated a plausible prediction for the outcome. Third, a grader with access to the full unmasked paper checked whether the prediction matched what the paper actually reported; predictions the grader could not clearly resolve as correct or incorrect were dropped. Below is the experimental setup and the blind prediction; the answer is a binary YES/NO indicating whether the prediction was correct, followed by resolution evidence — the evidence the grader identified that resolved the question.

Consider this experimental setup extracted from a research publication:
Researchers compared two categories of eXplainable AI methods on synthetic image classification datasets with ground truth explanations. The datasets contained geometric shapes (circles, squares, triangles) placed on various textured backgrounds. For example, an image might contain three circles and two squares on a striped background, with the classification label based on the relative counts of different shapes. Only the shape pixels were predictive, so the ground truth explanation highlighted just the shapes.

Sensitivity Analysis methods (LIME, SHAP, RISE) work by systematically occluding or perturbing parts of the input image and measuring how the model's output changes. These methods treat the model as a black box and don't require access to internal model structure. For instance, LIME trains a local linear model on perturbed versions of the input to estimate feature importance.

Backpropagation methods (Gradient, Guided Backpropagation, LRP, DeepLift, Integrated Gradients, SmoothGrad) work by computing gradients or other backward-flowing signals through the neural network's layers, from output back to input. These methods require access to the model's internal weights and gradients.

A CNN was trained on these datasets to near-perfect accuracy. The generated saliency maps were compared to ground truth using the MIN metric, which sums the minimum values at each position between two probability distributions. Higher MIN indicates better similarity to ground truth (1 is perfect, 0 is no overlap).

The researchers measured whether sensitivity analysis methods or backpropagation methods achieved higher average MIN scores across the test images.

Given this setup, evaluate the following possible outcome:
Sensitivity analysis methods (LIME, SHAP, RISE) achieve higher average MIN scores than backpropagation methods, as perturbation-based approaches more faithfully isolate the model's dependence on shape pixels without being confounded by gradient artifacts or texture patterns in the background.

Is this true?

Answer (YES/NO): NO